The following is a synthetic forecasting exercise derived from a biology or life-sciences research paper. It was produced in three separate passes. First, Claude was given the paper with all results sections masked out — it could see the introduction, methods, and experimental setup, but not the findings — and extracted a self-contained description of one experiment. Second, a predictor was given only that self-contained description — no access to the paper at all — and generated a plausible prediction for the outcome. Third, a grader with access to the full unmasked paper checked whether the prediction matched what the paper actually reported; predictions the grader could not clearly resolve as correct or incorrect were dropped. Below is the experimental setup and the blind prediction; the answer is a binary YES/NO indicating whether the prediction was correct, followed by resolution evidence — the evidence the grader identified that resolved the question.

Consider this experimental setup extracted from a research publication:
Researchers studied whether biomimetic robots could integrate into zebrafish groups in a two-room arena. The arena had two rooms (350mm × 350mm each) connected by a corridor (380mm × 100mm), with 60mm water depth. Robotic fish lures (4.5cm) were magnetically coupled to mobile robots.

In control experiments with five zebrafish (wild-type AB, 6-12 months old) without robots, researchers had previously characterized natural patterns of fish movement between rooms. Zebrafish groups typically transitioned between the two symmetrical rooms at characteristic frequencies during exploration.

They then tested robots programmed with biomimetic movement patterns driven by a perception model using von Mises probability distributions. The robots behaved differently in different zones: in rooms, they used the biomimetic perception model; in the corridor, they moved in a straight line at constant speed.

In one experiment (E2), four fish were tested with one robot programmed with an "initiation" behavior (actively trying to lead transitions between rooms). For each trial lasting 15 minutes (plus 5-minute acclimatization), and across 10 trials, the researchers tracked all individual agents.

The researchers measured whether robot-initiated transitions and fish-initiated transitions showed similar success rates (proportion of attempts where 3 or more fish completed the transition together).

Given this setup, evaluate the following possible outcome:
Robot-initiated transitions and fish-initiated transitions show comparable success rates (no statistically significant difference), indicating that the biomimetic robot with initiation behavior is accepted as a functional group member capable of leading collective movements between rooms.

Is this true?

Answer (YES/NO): YES